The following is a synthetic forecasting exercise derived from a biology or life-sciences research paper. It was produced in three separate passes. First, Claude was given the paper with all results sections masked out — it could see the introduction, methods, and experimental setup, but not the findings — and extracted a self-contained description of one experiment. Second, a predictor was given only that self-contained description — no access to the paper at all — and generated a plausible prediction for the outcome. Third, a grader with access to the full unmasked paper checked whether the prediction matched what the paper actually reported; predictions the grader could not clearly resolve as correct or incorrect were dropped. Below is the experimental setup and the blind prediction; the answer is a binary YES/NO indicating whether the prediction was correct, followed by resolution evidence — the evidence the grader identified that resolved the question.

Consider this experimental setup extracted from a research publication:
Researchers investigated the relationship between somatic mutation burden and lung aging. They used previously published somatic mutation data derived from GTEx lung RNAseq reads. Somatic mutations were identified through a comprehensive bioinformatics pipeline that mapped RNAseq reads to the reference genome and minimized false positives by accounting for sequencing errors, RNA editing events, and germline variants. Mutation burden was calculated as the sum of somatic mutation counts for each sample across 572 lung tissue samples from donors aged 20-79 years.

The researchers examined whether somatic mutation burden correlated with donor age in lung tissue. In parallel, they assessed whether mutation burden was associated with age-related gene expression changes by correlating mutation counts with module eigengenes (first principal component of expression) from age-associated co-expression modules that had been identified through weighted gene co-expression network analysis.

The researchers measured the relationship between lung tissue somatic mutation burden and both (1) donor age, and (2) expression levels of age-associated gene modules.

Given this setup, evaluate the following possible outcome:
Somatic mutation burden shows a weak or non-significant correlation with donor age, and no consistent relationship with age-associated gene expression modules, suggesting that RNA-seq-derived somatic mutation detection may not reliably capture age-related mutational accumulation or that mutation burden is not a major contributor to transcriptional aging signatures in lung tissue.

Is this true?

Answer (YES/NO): NO